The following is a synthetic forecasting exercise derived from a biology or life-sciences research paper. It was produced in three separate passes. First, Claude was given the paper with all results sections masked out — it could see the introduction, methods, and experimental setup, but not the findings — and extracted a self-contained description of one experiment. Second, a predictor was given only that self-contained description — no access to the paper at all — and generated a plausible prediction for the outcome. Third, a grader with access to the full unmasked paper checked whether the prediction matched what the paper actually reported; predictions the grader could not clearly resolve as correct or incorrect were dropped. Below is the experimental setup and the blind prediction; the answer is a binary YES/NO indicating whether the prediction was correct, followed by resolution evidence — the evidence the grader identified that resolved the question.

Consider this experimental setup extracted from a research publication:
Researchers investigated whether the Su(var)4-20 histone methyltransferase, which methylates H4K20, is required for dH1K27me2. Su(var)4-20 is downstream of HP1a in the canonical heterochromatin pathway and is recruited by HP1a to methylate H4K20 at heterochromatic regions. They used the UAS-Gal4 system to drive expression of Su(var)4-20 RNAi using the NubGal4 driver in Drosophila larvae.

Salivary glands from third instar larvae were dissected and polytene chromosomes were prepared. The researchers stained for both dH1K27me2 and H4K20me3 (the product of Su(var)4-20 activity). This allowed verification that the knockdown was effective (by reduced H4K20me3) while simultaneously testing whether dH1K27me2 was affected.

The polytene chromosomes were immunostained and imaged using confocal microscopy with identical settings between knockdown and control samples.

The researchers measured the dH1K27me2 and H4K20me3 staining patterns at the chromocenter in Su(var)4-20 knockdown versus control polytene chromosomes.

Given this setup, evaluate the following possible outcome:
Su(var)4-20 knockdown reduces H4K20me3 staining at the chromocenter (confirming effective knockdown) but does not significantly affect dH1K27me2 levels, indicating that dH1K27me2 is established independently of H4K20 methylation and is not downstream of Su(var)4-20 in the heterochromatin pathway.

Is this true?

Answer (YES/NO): YES